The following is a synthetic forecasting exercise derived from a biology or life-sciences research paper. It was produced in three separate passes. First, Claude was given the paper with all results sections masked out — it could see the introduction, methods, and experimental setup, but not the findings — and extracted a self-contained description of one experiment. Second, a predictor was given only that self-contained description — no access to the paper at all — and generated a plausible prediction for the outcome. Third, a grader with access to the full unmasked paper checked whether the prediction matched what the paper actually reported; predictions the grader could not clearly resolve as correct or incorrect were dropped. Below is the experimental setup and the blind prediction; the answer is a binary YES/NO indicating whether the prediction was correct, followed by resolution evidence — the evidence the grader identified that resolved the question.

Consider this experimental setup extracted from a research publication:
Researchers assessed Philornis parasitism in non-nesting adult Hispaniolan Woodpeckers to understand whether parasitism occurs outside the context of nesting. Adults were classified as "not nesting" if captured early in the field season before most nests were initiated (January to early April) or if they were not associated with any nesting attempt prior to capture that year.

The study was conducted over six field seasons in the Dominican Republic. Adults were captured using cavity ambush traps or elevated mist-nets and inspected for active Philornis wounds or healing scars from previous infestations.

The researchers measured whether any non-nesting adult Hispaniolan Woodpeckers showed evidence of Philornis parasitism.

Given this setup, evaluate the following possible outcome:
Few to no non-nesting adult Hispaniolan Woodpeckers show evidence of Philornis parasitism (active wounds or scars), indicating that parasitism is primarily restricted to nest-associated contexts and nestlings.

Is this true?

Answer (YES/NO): NO